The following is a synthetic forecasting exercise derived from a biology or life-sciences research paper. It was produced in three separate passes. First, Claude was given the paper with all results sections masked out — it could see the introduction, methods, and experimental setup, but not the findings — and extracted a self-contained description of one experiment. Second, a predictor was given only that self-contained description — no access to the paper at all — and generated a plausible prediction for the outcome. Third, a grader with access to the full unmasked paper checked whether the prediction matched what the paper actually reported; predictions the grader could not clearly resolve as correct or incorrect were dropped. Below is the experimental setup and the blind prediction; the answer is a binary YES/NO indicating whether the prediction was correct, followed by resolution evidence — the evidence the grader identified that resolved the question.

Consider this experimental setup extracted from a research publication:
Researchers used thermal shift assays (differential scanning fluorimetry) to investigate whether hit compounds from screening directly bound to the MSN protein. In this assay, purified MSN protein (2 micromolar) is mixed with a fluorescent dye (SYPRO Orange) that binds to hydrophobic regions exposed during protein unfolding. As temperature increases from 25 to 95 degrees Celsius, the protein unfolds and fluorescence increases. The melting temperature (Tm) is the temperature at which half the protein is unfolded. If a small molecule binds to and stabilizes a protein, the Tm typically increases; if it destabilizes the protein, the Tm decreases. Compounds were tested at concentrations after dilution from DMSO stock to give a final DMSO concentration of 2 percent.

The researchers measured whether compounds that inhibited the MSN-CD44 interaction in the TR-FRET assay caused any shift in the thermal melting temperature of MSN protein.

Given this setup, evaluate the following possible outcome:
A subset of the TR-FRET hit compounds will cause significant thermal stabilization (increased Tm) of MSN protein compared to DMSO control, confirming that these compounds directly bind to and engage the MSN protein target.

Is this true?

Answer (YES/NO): YES